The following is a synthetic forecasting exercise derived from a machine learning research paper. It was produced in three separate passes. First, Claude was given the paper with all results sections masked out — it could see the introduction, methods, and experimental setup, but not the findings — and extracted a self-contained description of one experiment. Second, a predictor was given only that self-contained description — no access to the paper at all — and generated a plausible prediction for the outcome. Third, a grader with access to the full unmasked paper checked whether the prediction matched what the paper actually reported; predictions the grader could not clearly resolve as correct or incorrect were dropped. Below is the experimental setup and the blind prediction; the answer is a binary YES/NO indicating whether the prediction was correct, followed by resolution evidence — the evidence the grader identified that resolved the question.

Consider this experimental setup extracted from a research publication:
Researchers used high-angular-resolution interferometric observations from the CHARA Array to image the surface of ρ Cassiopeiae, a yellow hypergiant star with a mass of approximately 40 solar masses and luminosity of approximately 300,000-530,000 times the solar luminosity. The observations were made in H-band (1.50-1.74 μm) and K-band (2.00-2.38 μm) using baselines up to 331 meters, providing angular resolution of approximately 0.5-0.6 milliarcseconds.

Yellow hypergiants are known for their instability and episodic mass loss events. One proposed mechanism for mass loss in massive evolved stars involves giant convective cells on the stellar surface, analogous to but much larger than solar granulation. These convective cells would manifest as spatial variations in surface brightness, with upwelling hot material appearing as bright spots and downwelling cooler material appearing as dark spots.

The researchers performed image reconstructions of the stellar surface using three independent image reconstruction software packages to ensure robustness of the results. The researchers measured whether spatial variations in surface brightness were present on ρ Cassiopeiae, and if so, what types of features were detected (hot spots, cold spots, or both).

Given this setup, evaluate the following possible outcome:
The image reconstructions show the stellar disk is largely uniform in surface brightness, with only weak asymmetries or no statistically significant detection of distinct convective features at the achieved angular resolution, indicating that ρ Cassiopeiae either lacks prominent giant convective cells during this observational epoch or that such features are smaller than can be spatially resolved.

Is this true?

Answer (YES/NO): NO